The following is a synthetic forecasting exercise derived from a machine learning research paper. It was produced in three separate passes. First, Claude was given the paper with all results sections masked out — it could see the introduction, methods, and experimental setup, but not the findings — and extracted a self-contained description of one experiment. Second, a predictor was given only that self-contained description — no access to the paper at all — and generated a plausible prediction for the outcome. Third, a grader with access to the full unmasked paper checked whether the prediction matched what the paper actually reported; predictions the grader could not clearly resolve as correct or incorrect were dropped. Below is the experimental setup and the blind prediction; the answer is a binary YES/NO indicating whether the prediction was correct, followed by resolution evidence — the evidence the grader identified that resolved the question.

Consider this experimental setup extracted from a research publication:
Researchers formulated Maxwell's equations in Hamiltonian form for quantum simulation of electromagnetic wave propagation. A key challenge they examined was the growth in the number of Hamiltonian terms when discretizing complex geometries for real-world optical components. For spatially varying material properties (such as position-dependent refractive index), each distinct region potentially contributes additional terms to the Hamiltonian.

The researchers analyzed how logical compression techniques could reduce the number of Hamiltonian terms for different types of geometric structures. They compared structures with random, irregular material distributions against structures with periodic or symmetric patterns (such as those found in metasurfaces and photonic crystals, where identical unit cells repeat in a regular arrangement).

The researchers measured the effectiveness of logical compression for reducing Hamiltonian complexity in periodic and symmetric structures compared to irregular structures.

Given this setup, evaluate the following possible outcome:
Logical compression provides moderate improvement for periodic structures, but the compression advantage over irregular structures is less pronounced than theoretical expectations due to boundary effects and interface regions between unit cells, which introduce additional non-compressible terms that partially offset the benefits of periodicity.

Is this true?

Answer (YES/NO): NO